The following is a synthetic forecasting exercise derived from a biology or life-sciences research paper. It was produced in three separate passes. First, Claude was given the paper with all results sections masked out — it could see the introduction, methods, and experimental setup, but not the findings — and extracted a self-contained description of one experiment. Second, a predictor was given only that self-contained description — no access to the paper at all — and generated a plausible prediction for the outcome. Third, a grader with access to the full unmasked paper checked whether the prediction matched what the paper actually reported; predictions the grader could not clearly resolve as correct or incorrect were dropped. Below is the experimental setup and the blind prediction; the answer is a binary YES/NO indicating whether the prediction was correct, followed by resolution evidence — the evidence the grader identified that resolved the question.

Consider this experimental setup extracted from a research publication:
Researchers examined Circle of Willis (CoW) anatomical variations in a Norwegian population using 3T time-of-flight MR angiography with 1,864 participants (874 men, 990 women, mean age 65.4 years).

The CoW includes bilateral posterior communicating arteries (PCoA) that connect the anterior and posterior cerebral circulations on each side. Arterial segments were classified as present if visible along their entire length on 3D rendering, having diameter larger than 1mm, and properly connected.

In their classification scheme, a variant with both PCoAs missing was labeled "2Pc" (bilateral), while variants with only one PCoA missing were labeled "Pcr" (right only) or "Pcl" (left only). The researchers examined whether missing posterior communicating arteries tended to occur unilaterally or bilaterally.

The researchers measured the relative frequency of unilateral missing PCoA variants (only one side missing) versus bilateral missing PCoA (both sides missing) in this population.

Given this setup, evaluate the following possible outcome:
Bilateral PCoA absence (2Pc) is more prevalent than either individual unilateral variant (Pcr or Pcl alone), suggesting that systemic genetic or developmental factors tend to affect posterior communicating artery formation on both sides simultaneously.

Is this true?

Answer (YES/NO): YES